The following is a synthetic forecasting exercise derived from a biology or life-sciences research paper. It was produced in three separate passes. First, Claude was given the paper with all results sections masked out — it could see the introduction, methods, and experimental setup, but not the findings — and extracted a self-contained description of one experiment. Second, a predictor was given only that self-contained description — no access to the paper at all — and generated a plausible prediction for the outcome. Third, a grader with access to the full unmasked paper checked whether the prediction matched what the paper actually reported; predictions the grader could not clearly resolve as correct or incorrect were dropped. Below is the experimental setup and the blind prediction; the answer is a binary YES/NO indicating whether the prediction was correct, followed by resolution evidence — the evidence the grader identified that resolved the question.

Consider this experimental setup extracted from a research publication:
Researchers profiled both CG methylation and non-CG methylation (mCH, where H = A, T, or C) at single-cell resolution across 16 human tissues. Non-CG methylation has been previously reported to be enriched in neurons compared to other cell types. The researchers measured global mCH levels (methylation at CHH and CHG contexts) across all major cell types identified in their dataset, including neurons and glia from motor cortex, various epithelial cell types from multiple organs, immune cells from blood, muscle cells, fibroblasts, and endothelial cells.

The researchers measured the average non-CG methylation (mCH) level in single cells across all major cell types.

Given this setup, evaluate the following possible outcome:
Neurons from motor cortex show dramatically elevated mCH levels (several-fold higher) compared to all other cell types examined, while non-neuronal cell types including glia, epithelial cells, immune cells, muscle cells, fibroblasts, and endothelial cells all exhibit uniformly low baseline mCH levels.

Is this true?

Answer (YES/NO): NO